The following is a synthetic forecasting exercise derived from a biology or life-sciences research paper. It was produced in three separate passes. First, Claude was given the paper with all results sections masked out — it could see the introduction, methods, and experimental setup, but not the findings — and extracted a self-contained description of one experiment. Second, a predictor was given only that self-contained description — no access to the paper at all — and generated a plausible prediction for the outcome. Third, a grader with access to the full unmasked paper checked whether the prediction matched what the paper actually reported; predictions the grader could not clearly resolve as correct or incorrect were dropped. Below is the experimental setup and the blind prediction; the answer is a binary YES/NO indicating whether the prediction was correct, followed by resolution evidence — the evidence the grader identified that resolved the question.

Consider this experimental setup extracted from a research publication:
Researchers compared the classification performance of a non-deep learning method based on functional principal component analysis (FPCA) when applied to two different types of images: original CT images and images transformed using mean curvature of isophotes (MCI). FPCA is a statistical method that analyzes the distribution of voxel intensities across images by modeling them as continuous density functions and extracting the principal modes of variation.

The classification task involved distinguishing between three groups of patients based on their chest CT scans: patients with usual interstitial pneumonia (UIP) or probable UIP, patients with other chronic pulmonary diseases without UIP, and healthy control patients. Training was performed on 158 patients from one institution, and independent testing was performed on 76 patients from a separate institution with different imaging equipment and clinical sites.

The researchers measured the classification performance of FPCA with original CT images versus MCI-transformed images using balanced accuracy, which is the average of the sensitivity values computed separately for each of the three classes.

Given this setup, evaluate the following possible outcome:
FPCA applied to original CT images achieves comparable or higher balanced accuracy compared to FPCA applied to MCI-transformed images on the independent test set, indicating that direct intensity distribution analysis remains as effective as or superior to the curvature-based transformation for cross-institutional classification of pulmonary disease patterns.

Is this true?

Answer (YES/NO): NO